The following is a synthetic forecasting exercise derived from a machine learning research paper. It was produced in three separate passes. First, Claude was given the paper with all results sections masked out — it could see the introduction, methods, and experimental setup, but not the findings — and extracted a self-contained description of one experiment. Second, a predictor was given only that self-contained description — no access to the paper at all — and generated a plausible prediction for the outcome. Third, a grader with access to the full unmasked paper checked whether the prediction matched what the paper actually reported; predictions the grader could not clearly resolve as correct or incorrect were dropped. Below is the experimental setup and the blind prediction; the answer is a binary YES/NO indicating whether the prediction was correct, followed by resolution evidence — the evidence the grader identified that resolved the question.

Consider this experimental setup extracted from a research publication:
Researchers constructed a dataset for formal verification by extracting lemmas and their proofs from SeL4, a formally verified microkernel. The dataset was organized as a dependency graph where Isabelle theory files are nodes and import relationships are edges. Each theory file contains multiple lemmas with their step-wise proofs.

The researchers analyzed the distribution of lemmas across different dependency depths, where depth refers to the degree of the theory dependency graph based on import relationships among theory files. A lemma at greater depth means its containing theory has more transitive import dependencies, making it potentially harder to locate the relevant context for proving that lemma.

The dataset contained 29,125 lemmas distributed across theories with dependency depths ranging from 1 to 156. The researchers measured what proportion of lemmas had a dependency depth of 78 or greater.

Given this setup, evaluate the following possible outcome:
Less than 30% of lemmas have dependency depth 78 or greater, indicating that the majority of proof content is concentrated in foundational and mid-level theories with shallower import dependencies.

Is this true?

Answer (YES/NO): NO